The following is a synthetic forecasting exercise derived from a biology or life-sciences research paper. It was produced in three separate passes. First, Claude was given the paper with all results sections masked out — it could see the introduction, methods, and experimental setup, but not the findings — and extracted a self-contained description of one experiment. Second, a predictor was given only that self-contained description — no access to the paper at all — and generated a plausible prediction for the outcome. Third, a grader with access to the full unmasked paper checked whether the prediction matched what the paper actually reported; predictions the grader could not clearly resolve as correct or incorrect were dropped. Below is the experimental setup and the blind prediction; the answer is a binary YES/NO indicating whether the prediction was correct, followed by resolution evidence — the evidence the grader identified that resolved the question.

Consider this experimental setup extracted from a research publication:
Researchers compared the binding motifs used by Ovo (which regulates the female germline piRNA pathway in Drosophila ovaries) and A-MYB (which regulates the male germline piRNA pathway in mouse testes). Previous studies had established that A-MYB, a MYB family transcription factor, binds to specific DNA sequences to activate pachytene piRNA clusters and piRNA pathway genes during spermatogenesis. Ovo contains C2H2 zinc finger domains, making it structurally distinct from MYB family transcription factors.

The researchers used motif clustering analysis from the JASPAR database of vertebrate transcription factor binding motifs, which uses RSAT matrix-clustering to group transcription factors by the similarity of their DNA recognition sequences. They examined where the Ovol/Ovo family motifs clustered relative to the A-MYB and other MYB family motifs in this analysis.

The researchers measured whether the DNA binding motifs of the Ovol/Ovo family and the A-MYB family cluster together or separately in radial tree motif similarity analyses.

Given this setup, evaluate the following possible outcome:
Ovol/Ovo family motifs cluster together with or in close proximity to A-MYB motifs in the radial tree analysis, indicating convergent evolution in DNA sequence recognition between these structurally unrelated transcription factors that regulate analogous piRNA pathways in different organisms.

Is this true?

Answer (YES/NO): YES